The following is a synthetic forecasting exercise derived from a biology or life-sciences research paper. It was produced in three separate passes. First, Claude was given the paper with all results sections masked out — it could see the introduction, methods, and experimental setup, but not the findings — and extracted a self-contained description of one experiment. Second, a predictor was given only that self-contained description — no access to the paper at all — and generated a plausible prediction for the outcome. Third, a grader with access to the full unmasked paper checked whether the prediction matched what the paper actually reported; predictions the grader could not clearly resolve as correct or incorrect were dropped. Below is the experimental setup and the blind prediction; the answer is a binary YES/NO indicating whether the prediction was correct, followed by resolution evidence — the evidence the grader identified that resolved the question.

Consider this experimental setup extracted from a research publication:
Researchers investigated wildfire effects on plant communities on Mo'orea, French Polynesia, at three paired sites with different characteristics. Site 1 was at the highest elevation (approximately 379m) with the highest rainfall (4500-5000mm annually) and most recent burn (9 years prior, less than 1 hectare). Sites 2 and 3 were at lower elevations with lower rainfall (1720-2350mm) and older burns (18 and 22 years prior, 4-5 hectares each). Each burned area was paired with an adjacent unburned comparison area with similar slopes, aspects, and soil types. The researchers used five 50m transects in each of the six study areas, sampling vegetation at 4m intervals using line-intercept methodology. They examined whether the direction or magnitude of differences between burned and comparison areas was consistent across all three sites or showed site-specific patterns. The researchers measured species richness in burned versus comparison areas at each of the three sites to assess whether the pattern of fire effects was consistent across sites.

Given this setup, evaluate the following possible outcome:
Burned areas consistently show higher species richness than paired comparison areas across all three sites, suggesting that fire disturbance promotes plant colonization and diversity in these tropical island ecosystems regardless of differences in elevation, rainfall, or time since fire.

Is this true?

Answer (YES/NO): NO